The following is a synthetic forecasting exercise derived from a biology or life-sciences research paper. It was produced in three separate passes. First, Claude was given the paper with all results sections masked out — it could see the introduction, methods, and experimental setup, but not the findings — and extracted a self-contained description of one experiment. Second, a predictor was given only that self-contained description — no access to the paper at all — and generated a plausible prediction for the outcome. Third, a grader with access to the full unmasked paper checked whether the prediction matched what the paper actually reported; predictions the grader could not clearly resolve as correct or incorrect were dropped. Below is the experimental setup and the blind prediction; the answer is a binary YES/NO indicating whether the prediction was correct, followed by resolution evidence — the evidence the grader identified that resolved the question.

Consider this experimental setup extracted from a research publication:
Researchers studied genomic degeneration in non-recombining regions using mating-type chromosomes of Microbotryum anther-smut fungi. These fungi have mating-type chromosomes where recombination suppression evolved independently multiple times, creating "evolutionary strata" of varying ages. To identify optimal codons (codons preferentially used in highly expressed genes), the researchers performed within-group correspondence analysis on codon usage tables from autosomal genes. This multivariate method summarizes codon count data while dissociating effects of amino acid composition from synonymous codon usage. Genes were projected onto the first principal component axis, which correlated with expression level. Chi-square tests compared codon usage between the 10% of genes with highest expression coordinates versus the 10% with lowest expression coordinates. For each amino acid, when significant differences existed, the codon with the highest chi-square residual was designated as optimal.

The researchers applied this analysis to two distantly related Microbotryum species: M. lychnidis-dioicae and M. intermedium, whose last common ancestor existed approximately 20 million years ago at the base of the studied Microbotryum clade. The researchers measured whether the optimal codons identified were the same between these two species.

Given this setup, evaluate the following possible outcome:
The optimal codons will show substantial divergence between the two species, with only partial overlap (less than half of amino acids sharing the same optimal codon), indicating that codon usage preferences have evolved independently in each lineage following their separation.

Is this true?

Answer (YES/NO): NO